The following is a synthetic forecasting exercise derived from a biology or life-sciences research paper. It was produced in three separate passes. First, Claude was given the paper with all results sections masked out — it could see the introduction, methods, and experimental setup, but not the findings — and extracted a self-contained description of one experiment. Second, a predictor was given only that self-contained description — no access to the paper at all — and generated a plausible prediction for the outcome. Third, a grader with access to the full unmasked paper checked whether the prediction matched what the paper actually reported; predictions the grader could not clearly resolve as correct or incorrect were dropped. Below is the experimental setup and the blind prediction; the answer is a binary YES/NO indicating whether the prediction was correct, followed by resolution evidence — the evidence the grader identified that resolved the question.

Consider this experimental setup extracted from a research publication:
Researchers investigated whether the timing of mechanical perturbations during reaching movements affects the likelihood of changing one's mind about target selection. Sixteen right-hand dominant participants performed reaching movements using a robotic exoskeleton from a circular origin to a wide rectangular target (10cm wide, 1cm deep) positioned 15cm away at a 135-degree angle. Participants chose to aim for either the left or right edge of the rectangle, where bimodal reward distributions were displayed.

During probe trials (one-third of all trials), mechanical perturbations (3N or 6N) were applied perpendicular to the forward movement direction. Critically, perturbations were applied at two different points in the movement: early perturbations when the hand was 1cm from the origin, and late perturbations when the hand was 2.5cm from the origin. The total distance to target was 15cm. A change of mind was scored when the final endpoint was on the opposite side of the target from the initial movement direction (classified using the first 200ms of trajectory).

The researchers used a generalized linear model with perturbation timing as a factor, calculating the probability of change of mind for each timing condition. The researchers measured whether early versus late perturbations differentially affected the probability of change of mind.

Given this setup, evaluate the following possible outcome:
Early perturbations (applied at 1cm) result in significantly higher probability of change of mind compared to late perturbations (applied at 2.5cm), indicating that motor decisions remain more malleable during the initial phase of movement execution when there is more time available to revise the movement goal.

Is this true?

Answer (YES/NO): NO